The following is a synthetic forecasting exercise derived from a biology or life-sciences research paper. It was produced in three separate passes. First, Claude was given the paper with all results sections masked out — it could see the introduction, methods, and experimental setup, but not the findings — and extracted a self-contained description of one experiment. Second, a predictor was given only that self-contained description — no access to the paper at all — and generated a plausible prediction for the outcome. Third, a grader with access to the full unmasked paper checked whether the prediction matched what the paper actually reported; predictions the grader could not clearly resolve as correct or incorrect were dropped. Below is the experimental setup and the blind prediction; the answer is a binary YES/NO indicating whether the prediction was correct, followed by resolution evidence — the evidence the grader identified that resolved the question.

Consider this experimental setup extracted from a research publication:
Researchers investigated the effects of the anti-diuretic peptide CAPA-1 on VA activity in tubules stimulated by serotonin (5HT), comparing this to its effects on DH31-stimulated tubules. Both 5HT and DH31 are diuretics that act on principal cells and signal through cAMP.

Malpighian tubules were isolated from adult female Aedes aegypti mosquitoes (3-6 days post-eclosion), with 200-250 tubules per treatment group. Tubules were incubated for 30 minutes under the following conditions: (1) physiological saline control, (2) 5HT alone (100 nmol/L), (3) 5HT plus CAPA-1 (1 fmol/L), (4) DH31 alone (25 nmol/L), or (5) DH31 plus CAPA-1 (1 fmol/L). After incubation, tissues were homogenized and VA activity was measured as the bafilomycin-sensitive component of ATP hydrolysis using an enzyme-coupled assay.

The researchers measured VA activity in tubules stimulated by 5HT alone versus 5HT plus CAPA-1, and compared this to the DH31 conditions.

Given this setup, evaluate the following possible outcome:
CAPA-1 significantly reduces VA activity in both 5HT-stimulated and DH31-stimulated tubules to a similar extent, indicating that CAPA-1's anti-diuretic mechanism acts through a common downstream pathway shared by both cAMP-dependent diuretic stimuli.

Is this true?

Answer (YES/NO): NO